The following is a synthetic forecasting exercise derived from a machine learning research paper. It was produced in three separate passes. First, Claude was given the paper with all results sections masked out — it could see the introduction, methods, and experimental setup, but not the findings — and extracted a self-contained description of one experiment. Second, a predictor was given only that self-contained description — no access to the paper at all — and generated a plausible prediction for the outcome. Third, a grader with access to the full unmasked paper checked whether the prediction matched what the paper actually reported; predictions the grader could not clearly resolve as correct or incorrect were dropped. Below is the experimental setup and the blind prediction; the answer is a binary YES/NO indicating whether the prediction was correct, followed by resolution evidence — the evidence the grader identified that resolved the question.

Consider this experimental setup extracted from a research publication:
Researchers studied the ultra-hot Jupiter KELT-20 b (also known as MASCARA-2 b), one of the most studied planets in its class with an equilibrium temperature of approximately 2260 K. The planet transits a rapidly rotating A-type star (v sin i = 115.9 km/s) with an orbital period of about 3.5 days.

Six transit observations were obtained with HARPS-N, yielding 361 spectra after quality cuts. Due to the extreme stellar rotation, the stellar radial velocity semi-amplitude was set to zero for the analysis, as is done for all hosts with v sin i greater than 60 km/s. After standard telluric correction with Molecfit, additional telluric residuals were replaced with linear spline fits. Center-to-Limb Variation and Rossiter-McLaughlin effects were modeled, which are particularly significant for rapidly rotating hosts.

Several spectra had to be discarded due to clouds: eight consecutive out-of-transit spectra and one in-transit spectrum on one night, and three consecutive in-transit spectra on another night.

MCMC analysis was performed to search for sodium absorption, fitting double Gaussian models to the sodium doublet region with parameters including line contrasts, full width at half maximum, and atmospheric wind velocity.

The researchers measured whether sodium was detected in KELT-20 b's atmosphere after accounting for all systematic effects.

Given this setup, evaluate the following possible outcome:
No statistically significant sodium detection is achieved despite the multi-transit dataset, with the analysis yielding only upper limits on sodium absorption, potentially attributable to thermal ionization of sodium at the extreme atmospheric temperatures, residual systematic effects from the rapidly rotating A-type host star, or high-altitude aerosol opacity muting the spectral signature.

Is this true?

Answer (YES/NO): NO